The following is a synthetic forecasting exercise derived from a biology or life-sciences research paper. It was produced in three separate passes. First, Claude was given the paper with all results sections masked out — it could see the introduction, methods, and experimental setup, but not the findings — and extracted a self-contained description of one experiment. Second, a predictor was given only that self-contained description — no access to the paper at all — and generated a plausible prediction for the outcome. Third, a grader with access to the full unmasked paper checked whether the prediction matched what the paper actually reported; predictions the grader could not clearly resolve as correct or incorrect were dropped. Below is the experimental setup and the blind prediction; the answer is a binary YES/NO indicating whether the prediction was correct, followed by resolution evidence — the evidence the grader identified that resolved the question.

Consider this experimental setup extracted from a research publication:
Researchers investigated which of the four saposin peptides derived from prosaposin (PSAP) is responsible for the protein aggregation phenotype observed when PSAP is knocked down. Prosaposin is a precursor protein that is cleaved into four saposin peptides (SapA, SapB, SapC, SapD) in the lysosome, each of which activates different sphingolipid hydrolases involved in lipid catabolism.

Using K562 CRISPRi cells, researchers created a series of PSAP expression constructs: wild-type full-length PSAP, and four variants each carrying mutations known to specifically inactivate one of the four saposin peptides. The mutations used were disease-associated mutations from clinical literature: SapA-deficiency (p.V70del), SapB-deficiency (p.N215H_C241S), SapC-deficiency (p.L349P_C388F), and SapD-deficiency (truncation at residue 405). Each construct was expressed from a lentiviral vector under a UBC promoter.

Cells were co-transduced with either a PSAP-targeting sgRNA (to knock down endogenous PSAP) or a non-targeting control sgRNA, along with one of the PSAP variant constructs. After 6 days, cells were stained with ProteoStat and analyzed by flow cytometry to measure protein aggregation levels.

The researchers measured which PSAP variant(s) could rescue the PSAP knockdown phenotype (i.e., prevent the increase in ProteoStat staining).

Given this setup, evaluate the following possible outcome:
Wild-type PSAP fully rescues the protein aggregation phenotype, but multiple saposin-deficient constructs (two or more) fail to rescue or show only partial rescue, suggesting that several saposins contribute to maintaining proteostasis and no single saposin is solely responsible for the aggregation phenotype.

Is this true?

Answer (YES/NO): NO